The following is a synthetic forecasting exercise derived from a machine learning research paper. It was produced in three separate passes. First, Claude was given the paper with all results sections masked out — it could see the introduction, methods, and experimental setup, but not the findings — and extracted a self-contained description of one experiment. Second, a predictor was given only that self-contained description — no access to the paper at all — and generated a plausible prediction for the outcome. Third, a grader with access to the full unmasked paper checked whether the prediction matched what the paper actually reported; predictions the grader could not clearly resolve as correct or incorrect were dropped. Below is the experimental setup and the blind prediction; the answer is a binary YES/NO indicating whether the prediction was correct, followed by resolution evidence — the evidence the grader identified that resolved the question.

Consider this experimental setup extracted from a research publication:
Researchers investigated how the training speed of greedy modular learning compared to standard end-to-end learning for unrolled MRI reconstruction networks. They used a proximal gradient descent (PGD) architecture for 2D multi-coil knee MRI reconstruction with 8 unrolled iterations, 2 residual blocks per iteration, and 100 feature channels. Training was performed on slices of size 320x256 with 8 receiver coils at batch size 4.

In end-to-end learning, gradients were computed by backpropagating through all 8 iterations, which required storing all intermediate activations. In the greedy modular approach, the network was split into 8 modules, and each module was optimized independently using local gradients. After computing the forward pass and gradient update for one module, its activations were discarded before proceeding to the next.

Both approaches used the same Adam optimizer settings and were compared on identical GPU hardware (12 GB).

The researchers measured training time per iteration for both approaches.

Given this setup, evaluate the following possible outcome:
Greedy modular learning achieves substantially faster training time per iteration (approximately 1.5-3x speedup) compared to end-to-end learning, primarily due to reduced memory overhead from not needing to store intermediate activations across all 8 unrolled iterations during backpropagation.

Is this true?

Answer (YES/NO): NO